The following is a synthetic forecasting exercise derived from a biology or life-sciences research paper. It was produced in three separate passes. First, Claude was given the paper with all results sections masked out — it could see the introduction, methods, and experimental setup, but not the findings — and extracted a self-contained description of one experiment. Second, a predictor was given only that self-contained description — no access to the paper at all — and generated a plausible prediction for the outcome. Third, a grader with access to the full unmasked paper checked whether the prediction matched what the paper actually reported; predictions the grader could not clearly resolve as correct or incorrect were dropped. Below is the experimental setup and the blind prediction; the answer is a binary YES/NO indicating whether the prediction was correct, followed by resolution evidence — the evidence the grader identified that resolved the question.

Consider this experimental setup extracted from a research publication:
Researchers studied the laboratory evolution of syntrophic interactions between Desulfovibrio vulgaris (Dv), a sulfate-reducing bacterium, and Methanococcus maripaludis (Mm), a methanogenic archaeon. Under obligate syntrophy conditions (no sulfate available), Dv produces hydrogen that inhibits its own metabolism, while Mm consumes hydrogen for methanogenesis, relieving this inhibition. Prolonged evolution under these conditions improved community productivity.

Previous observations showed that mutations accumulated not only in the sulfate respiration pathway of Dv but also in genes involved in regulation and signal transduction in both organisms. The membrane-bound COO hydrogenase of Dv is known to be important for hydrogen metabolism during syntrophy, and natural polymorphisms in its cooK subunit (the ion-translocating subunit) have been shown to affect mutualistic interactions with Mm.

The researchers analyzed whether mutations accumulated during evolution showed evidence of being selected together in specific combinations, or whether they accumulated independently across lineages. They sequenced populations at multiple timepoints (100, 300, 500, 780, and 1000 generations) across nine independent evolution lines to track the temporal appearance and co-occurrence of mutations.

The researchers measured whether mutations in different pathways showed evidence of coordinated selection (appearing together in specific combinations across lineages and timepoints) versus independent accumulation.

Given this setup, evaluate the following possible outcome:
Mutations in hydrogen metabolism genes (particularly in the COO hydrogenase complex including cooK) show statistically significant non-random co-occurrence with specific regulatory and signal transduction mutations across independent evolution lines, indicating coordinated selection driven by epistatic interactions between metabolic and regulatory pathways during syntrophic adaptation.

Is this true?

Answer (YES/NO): NO